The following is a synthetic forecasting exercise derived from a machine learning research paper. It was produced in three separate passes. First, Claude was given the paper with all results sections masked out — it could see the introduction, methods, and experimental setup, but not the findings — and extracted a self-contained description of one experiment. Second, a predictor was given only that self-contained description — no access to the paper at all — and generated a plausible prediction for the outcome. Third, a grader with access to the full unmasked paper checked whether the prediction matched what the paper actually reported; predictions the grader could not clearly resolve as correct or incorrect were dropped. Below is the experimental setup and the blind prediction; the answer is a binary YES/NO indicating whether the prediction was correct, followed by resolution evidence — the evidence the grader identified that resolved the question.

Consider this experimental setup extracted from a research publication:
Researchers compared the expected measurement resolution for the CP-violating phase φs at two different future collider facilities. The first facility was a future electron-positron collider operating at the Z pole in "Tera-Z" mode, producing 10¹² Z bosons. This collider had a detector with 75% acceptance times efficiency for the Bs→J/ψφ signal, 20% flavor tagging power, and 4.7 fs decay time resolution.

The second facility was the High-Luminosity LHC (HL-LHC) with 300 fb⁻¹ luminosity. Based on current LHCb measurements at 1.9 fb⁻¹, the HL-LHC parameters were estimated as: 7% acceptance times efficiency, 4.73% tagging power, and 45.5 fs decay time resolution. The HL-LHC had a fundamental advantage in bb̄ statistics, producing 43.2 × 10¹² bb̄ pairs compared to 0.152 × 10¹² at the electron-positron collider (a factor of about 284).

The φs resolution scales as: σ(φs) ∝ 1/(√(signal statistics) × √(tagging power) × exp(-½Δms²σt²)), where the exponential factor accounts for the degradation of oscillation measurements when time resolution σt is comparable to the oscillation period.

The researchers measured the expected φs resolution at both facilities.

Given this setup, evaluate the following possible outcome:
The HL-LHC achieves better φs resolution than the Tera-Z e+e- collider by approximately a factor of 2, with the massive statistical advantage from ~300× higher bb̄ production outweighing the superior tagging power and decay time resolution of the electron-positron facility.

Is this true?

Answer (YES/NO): NO